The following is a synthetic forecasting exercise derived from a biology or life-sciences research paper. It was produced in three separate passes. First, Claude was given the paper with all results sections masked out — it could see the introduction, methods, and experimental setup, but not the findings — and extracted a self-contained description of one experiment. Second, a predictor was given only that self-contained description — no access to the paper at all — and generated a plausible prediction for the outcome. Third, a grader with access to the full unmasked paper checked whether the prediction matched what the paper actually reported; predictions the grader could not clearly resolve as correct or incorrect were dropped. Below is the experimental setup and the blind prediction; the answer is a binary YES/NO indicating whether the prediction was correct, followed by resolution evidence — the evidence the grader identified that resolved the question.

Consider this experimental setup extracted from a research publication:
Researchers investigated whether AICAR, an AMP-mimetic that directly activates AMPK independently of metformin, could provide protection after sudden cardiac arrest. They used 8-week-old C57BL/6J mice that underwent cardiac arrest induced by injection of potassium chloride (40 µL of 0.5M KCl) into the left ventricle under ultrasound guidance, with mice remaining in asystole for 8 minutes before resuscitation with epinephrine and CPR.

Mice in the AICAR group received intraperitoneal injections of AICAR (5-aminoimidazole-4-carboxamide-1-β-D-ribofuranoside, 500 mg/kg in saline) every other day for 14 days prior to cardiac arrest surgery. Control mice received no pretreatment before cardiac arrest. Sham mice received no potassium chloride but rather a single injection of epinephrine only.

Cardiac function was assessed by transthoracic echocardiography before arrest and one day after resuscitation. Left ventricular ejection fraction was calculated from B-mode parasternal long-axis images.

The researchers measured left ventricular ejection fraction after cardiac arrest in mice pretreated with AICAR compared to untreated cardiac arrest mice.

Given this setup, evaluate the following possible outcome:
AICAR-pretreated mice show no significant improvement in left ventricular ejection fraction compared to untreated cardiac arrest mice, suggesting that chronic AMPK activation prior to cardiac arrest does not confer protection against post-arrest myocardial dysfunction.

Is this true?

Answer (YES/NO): NO